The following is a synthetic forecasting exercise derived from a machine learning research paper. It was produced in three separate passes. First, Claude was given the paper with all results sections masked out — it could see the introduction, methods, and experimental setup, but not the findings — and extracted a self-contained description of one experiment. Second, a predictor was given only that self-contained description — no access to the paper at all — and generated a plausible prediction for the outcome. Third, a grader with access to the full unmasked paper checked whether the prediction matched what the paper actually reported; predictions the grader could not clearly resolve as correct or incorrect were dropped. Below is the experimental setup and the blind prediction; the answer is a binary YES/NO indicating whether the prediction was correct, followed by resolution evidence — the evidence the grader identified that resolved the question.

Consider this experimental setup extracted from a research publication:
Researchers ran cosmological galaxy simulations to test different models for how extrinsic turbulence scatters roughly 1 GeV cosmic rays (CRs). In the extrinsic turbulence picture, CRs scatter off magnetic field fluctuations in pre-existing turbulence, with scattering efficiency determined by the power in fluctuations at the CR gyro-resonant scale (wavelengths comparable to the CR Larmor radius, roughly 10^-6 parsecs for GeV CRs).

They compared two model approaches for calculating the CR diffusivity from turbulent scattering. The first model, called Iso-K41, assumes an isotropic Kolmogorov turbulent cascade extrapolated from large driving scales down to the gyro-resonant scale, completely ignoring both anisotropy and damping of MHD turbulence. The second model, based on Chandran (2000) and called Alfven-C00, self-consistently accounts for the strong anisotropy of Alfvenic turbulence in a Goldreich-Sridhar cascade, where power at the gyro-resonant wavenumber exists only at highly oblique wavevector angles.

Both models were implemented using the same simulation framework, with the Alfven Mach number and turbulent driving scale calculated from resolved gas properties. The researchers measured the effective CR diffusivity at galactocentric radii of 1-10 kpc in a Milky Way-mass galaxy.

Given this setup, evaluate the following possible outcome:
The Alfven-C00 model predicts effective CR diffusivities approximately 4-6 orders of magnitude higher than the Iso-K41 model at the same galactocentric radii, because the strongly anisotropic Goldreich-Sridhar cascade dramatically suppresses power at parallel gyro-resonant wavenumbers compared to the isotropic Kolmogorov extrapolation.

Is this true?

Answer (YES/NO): YES